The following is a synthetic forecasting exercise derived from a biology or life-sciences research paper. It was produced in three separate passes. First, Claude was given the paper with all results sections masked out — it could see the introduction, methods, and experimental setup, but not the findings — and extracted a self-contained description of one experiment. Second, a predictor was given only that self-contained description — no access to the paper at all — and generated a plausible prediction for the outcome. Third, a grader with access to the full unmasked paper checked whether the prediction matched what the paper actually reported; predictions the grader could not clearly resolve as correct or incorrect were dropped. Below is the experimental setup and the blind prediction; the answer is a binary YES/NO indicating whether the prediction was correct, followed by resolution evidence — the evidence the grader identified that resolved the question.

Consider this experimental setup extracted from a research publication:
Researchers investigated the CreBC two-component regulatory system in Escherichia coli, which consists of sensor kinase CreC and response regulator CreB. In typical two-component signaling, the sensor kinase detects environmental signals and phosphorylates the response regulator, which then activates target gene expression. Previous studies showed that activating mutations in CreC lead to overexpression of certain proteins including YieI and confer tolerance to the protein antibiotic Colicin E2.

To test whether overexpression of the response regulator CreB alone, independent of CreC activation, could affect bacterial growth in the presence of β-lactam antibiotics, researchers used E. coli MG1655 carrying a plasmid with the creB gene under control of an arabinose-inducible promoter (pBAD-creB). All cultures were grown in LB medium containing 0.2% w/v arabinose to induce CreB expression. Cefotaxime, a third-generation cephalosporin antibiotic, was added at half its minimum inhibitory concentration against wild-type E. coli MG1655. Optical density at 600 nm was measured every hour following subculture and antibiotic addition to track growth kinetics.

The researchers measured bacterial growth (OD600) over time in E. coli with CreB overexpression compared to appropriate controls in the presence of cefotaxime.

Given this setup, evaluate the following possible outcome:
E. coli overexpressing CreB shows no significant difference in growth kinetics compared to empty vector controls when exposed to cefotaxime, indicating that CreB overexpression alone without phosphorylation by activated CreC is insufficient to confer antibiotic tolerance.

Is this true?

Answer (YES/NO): NO